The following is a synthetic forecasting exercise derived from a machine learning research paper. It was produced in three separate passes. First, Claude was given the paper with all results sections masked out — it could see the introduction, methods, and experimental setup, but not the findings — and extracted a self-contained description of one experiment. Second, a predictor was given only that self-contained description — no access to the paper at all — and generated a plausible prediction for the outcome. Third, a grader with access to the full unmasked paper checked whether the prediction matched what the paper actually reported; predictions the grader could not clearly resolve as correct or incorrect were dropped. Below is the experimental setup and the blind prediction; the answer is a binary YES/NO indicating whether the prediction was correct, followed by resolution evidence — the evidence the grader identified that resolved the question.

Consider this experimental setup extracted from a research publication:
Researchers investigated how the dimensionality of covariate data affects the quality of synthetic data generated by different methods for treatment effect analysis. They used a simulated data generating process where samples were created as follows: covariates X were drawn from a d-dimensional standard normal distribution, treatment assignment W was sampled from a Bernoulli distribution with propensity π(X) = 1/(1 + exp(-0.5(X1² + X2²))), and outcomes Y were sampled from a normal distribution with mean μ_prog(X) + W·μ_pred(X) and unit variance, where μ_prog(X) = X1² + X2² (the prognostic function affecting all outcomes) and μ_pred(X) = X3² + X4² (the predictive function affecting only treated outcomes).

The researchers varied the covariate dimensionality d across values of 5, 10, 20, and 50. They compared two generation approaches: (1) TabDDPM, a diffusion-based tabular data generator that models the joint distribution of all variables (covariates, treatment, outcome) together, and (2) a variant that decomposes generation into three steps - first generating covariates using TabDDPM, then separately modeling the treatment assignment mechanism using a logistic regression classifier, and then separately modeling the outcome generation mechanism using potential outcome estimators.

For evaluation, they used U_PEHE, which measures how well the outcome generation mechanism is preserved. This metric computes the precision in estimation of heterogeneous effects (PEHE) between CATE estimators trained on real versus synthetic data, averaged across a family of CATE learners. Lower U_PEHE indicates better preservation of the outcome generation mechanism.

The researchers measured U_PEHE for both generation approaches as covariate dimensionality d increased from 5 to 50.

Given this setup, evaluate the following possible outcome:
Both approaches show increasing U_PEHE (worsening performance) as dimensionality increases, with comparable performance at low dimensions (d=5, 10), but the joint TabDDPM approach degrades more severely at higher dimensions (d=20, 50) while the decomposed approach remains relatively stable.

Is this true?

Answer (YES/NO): NO